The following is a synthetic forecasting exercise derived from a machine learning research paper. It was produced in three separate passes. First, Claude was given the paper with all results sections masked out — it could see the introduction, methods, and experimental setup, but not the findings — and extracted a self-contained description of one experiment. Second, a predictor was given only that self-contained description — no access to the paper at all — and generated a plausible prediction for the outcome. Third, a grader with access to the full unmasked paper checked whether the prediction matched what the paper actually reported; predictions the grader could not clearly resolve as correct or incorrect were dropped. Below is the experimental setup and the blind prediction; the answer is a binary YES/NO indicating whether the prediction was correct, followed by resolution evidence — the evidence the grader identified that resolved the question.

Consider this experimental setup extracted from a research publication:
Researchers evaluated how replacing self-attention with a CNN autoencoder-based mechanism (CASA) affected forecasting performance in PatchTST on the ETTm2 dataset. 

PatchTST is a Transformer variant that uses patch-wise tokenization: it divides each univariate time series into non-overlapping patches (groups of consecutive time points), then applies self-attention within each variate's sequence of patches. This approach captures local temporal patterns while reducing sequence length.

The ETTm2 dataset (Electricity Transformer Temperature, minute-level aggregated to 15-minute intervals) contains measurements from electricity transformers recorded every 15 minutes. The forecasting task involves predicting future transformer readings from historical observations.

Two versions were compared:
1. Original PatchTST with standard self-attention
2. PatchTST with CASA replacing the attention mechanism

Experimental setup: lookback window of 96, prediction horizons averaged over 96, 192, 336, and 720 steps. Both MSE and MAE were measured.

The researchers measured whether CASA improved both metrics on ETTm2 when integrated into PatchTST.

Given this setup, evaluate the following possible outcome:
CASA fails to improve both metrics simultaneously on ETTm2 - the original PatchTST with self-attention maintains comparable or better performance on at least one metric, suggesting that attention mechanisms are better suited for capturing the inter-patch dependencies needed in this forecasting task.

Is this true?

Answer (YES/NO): YES